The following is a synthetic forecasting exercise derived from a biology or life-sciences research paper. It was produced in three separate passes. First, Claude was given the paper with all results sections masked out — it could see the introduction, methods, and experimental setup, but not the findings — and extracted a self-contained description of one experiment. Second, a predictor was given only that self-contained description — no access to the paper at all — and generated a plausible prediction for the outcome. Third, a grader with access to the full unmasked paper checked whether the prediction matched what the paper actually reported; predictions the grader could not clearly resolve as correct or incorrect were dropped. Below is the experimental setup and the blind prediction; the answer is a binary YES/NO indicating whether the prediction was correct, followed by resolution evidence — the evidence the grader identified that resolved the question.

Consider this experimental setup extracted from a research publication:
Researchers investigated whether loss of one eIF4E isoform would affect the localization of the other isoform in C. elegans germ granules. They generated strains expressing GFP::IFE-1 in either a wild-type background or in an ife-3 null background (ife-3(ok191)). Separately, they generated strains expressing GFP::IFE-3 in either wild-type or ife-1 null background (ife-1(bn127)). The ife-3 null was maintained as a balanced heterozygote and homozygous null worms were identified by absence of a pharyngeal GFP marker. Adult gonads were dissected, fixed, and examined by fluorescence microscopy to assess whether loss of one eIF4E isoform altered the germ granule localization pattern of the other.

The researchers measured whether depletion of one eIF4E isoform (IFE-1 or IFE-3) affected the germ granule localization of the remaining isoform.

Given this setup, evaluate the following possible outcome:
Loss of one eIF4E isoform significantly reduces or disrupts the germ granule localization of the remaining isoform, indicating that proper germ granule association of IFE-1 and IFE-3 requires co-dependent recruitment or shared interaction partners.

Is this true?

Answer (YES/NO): NO